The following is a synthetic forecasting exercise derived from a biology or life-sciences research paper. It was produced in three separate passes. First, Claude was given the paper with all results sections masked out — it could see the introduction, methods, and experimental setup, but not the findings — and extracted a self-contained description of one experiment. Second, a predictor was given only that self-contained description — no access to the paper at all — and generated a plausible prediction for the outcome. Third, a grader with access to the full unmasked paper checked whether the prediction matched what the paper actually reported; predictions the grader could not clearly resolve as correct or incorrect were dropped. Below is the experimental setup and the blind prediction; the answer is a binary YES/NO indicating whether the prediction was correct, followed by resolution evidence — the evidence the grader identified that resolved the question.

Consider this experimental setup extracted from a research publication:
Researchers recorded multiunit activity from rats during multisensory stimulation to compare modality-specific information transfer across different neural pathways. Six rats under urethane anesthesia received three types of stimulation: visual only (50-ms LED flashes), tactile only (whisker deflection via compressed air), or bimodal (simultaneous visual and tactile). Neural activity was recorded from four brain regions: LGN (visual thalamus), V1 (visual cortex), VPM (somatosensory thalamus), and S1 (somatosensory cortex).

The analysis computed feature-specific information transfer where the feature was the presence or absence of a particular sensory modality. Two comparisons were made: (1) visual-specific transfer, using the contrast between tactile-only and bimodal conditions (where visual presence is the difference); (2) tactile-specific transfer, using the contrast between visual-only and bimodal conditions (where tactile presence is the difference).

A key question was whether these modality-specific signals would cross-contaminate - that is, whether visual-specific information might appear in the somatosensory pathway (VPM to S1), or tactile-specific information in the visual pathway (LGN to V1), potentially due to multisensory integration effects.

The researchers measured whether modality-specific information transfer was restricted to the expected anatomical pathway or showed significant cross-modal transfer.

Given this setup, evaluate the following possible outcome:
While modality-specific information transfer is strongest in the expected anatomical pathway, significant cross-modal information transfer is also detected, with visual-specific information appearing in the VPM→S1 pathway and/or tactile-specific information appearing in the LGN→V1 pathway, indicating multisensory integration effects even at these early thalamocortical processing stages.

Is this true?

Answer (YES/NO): NO